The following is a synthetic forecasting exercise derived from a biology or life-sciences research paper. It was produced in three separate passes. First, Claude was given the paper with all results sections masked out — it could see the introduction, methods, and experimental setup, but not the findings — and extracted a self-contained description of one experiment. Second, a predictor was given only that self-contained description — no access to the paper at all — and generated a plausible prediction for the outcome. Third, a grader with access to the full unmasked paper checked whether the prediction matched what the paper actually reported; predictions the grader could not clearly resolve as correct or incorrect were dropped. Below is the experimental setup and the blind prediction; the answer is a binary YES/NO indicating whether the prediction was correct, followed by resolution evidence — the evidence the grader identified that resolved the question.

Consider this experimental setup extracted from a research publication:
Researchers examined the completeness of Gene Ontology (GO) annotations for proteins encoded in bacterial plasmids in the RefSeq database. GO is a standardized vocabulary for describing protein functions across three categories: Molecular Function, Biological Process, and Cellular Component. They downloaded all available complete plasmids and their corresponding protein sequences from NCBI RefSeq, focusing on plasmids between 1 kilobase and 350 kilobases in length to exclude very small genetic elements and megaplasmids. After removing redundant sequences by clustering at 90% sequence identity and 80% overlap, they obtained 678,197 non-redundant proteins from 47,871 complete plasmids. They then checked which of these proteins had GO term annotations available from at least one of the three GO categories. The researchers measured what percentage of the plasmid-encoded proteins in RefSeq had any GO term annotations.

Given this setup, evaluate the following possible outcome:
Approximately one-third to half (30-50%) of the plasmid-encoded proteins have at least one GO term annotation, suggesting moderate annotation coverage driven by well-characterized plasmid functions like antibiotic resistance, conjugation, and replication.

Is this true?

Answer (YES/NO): NO